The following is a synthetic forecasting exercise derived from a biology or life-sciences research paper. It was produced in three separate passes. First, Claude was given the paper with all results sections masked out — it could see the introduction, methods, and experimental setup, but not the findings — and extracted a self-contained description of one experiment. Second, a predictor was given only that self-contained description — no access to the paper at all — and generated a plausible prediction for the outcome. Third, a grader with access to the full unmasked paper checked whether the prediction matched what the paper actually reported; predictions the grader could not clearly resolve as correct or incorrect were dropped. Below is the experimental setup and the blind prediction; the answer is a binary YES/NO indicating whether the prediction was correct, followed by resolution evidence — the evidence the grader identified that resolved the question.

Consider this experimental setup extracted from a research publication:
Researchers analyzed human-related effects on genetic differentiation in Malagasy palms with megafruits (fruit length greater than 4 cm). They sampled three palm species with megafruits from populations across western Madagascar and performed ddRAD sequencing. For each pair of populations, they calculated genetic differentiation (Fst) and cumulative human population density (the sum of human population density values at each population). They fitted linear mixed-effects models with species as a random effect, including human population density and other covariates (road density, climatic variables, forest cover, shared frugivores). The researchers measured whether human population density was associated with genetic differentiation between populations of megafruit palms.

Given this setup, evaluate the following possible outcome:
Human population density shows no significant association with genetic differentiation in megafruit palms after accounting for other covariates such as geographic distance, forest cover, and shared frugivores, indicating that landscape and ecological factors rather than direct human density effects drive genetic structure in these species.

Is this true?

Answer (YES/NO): NO